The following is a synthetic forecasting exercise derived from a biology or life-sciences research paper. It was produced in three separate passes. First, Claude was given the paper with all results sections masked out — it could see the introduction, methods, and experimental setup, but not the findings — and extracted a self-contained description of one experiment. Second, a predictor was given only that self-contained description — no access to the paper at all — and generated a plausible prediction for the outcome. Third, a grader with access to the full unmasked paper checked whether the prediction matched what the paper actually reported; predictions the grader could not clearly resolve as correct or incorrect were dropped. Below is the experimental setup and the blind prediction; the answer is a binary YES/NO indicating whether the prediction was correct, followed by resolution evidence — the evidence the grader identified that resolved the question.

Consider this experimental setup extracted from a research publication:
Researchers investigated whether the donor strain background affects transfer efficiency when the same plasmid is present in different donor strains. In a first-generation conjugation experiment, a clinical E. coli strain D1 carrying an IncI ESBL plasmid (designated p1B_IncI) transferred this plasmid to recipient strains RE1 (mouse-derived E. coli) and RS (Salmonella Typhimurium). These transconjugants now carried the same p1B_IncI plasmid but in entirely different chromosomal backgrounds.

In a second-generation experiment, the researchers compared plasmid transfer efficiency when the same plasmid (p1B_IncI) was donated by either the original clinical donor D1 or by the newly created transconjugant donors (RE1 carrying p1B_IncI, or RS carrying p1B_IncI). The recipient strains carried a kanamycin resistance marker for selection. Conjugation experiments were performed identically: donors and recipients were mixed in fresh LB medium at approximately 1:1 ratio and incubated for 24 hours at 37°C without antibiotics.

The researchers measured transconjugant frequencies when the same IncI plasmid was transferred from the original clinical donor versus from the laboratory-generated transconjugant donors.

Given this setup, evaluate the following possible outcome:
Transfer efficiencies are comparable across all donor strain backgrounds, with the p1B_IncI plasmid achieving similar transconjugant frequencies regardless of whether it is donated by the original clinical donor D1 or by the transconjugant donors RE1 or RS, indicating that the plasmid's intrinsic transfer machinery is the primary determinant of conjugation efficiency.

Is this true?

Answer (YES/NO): NO